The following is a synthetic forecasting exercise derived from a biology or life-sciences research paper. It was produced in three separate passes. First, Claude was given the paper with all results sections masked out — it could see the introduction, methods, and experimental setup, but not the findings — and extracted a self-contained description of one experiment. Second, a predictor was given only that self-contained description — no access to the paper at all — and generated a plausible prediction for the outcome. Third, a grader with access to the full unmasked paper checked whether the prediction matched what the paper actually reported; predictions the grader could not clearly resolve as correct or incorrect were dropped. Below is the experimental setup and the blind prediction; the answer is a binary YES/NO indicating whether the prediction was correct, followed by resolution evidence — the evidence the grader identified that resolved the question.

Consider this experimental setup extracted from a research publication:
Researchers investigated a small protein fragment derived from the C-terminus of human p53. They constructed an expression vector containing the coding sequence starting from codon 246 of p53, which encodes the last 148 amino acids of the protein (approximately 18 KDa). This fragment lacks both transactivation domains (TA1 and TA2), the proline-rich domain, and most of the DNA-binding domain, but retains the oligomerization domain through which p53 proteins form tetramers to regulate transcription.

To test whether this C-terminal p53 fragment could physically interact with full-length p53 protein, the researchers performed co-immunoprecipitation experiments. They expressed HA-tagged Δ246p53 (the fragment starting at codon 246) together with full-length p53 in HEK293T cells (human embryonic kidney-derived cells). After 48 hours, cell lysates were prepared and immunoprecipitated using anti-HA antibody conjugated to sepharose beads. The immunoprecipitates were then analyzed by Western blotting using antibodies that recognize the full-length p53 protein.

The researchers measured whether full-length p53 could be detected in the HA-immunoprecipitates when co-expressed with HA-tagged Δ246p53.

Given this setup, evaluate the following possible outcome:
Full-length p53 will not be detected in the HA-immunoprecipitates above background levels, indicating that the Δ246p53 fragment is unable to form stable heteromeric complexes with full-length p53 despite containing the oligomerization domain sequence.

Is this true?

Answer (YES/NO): NO